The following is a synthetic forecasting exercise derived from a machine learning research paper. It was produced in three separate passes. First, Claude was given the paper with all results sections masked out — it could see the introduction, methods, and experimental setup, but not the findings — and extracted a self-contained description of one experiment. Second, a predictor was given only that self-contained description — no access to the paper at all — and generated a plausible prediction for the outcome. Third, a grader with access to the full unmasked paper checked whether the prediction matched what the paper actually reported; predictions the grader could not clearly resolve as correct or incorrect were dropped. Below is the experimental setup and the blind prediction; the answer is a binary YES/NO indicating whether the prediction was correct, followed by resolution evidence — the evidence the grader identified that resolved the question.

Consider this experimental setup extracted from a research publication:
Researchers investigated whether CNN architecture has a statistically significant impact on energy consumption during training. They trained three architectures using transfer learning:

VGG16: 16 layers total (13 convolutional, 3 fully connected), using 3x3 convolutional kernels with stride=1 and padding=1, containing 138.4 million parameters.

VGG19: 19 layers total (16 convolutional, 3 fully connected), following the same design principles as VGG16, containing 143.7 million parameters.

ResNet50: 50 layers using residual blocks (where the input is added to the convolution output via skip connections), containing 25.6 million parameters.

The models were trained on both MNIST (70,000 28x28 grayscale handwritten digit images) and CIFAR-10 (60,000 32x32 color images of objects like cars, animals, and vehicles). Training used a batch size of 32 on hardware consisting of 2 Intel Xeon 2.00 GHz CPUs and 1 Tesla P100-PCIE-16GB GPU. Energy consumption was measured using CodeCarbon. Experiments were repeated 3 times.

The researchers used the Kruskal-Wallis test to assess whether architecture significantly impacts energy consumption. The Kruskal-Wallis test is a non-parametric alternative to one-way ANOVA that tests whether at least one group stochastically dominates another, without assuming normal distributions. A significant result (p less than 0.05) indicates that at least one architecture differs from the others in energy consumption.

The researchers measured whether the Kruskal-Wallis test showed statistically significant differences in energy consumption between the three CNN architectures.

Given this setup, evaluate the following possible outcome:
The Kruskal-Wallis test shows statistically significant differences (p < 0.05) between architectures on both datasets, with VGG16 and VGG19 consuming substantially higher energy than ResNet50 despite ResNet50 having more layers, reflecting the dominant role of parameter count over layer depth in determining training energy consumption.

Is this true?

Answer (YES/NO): NO